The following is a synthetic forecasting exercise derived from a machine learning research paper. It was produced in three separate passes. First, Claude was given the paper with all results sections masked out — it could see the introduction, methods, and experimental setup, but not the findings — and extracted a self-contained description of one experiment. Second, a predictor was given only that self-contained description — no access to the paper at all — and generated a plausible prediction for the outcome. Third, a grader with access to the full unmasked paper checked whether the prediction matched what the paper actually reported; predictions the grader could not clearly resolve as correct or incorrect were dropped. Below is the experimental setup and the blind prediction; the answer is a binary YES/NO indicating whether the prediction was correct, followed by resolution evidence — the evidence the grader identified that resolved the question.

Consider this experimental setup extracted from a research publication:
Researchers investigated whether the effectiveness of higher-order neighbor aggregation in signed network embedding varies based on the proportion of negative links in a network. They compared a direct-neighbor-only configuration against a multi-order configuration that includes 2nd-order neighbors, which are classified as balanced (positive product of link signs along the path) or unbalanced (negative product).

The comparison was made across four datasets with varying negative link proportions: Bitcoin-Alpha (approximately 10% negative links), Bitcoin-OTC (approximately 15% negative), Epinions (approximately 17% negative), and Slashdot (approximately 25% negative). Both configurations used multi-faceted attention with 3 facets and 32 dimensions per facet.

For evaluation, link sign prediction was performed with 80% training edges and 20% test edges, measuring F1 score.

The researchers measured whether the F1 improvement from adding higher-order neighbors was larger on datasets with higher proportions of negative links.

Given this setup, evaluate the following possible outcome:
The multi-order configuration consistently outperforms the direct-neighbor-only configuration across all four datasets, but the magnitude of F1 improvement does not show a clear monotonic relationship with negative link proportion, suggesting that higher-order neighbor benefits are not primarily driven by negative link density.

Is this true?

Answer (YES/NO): NO